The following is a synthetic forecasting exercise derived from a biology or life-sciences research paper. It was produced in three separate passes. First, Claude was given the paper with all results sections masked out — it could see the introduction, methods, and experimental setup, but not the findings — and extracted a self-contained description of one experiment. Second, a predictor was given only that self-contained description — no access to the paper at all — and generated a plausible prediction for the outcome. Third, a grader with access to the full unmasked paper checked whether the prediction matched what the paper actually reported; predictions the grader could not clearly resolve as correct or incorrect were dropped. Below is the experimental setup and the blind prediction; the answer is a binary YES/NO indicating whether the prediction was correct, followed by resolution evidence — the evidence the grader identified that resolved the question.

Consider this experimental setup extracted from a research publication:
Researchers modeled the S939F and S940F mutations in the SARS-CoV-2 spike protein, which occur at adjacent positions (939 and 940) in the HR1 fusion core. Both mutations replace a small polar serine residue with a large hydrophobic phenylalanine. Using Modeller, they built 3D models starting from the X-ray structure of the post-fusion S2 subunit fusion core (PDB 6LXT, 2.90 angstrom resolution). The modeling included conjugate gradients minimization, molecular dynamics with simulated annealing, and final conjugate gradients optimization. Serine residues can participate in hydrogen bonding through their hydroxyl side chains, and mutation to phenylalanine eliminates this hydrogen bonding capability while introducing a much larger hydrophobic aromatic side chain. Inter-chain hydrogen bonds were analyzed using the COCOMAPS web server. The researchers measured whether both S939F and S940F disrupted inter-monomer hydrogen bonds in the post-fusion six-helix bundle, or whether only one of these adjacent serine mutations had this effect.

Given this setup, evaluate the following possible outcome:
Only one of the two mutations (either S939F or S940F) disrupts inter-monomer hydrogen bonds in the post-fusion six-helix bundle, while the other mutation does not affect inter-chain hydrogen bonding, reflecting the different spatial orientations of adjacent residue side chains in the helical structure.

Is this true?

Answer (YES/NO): NO